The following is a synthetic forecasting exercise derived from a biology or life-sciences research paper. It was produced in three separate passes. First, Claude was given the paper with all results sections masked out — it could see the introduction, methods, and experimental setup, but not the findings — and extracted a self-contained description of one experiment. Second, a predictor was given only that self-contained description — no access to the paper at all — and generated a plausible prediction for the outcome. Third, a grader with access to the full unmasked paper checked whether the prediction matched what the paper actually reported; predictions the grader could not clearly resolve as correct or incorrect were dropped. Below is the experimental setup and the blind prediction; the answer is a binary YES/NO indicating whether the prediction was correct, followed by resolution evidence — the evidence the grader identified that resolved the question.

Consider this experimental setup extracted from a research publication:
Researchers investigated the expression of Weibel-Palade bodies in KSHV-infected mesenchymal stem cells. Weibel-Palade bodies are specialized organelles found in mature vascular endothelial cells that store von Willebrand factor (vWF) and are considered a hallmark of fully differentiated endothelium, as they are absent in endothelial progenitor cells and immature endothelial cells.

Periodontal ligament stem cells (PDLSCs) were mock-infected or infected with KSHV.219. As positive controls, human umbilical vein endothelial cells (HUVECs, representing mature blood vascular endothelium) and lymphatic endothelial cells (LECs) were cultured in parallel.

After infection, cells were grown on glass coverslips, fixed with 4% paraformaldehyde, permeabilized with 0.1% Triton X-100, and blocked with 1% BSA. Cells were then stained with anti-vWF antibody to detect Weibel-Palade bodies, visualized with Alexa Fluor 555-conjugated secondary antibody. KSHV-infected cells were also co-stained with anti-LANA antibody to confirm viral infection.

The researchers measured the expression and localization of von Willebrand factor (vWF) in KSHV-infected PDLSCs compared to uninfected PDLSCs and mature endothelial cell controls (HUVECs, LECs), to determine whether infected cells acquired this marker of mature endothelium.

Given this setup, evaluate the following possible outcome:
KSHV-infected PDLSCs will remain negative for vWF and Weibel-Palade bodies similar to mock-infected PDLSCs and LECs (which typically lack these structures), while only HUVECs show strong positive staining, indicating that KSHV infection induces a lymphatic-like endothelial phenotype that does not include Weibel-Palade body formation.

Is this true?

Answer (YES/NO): YES